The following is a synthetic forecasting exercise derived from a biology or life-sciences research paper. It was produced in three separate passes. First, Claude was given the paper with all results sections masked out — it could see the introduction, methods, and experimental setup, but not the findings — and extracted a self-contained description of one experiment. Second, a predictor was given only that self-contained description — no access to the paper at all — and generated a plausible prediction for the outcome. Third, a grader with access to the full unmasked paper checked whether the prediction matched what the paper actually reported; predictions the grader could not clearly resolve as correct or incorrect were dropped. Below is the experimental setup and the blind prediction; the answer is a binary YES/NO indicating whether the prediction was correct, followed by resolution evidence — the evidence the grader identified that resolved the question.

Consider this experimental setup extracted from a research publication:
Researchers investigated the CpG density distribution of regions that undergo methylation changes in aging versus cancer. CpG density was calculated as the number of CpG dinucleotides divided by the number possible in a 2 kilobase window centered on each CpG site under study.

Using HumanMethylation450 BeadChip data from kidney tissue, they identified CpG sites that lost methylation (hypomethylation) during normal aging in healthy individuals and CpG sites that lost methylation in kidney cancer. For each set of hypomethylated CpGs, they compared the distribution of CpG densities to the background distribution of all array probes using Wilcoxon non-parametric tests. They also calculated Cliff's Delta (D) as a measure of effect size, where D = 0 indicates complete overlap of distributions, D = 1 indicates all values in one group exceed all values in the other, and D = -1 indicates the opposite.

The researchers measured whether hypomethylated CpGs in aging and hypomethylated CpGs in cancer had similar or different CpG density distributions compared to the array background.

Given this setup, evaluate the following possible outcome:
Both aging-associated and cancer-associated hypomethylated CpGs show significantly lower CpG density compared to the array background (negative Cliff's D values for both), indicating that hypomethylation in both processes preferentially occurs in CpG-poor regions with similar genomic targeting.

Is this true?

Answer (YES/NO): YES